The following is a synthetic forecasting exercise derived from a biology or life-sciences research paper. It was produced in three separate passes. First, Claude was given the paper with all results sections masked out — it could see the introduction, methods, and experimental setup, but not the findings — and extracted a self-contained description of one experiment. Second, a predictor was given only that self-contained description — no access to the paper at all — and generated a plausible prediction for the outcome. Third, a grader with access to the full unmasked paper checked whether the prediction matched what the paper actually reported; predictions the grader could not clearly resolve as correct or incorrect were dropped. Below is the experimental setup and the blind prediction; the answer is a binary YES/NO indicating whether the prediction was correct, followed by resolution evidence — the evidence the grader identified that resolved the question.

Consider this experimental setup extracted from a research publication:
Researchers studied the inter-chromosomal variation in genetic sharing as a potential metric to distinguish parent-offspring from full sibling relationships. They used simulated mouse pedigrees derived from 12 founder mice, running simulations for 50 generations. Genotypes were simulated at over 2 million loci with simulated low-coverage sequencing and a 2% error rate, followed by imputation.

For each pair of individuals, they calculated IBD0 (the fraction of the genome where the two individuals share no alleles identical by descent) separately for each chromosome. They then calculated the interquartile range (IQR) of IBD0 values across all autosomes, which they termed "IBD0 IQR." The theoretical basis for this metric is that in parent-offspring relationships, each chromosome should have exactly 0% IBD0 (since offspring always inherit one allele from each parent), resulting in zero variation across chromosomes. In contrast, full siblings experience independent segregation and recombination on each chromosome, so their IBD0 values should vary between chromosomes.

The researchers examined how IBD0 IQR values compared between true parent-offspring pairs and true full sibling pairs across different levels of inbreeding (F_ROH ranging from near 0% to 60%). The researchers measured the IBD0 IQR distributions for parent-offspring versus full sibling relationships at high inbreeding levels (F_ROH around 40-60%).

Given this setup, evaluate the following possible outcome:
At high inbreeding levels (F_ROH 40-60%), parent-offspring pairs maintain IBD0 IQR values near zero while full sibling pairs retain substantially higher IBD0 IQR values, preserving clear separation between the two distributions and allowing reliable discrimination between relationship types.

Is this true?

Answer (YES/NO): NO